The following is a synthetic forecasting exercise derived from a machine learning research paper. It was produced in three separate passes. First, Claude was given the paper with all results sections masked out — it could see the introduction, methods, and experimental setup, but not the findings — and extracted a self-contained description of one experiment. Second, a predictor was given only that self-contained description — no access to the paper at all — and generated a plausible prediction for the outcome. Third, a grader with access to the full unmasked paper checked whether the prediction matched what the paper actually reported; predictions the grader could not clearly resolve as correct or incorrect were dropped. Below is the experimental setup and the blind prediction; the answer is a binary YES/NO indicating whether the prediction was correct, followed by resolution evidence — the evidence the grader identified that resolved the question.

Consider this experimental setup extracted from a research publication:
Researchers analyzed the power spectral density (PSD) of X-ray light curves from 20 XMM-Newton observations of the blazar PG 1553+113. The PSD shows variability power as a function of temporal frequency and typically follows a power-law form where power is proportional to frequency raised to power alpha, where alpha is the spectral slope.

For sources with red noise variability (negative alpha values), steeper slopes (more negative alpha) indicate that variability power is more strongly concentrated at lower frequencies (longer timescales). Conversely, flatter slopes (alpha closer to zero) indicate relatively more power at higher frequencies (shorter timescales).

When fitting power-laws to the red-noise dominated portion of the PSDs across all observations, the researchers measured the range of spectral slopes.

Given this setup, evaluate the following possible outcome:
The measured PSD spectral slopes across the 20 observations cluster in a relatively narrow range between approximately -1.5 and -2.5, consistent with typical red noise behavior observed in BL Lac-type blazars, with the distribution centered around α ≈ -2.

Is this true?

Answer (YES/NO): NO